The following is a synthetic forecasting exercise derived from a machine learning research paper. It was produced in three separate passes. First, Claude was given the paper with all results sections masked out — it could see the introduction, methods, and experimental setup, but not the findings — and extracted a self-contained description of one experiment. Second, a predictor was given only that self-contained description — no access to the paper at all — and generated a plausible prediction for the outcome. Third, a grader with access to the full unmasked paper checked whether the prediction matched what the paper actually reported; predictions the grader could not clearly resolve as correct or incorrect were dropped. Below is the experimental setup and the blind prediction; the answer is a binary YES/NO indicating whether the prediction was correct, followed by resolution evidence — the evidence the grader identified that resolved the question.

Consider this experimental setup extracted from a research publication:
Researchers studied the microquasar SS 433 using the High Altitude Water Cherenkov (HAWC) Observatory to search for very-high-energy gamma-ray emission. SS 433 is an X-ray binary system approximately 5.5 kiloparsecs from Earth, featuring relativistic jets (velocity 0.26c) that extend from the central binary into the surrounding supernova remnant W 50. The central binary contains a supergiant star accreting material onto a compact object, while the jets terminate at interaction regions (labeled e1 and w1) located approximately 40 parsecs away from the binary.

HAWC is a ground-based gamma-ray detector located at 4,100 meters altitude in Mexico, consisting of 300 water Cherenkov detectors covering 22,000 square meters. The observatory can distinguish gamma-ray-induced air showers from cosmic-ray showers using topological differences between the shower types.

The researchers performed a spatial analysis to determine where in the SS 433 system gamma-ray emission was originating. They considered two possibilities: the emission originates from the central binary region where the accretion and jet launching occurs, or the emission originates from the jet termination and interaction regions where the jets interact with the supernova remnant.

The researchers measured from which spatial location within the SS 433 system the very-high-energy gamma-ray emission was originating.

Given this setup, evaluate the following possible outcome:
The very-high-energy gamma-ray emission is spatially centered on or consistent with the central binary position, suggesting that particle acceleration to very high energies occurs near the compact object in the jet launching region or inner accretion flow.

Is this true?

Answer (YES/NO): NO